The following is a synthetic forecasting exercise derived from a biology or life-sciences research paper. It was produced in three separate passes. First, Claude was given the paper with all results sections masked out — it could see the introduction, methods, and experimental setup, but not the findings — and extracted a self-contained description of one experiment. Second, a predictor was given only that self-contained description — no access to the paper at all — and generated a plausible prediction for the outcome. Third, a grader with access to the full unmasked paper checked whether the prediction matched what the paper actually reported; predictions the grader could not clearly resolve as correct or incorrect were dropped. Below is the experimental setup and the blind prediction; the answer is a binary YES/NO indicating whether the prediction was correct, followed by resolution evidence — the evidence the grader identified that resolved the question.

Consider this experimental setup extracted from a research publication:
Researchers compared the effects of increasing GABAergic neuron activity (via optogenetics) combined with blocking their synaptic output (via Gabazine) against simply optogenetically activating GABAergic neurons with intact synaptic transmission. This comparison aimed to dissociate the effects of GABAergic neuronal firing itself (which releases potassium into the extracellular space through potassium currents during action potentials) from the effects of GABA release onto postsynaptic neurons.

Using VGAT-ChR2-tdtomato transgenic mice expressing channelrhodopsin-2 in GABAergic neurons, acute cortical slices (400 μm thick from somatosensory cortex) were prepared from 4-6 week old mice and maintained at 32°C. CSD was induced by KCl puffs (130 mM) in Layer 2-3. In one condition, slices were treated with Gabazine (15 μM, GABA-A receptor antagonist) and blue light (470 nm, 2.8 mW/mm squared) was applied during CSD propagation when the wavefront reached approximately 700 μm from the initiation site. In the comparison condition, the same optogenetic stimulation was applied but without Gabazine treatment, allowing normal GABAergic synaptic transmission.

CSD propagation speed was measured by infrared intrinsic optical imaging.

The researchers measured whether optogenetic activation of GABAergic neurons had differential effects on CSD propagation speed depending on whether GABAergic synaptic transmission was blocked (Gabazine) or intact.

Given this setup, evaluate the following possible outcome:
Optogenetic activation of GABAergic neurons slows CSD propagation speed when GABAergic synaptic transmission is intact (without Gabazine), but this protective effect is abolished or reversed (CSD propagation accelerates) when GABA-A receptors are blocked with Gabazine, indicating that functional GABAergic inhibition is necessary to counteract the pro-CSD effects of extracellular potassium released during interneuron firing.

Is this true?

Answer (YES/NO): NO